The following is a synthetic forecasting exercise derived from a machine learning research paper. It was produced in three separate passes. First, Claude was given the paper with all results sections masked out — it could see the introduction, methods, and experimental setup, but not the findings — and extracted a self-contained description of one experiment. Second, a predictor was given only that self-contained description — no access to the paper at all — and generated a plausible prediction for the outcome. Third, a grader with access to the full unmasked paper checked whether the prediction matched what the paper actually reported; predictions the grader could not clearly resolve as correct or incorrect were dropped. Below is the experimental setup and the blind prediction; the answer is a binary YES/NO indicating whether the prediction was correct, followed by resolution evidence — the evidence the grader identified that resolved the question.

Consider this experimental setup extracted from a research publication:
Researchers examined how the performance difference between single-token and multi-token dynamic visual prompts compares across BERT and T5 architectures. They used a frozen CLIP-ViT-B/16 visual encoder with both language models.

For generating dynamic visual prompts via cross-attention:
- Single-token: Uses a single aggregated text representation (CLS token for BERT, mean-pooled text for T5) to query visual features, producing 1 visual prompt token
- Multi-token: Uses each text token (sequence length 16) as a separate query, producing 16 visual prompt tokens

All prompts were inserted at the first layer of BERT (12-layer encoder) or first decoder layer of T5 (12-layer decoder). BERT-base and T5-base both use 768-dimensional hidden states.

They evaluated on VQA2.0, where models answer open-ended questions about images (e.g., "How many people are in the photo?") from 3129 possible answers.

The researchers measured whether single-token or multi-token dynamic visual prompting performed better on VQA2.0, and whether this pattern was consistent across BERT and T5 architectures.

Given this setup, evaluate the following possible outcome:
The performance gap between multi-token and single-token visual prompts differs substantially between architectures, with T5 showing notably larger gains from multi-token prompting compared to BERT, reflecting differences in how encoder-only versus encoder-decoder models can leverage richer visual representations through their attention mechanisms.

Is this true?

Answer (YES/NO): NO